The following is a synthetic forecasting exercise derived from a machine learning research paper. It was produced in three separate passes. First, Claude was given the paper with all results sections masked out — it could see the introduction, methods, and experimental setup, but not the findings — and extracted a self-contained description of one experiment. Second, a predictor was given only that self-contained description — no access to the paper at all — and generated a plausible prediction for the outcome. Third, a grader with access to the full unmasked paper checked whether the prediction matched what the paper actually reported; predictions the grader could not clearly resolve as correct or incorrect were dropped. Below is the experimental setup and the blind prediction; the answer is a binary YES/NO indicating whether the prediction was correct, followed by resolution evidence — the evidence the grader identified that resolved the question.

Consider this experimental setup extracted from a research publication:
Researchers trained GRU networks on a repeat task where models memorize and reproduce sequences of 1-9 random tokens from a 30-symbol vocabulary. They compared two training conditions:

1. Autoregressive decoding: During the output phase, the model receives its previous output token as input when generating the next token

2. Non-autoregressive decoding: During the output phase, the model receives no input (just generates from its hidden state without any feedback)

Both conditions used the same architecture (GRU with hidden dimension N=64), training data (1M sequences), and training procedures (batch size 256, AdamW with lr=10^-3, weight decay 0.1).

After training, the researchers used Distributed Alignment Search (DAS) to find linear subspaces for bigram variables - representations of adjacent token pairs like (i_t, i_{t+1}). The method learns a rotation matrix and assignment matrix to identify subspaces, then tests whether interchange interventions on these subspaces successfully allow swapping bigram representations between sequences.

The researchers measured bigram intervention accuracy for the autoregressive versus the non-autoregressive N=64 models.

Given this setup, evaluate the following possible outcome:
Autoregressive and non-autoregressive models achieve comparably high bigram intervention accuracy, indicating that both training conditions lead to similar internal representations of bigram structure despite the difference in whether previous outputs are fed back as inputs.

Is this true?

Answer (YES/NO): NO